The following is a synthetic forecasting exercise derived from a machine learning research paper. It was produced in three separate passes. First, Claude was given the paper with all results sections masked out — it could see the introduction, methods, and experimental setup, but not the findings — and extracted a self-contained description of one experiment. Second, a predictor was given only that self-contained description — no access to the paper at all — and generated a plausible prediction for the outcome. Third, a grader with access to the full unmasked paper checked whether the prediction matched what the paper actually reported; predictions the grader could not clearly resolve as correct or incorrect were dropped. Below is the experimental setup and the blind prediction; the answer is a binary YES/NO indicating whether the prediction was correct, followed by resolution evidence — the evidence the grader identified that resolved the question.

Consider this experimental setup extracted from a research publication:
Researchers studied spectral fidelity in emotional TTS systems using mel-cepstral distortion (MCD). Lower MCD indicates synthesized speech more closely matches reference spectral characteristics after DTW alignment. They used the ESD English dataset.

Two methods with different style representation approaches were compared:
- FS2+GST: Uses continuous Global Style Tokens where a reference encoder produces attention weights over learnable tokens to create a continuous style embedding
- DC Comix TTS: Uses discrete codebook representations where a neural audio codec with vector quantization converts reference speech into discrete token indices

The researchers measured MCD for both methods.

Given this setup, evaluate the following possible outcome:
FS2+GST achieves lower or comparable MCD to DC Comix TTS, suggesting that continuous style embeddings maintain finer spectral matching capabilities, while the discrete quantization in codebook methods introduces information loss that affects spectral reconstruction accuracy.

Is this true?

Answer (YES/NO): YES